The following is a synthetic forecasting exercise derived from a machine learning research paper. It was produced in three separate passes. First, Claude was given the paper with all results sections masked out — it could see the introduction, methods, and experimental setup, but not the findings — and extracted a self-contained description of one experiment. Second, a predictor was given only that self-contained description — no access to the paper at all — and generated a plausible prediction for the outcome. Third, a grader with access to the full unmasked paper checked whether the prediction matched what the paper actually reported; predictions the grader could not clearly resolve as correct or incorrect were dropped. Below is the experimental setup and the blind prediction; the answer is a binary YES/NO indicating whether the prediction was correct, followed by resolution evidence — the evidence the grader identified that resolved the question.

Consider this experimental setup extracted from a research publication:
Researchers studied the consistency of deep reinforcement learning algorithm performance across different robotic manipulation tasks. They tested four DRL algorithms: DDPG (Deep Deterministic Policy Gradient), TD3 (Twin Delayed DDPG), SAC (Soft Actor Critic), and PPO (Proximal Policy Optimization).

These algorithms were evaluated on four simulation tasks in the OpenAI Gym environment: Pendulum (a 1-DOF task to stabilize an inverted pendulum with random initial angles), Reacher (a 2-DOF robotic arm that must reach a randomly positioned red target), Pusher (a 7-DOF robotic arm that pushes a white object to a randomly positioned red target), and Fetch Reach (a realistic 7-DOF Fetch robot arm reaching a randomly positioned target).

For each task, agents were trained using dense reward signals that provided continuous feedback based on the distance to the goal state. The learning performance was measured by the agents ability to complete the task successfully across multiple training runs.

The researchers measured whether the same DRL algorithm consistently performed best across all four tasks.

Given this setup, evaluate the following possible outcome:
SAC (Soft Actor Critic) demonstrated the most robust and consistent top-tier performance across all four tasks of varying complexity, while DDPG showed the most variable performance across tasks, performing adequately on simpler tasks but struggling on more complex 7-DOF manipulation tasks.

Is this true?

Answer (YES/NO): NO